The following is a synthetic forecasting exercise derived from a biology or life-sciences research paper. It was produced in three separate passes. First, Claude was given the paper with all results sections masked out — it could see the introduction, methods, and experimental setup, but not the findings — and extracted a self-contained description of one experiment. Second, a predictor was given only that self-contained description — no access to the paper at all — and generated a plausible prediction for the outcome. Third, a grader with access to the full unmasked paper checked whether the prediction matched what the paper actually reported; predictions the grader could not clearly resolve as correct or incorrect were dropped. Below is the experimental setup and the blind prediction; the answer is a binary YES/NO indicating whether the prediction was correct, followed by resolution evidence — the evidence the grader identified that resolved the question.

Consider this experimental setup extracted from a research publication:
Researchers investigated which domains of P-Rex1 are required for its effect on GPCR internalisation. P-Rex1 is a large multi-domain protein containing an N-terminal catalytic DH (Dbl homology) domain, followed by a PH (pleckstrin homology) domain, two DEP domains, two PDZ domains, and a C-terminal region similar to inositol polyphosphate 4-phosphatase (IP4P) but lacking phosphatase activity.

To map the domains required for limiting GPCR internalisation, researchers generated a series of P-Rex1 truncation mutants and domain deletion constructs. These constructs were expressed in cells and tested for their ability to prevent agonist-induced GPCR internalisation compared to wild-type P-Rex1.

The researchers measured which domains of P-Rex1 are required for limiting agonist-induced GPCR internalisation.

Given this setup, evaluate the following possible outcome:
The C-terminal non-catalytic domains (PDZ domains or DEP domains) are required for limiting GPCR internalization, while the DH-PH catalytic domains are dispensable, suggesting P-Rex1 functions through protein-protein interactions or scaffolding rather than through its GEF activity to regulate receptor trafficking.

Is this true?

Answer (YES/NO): YES